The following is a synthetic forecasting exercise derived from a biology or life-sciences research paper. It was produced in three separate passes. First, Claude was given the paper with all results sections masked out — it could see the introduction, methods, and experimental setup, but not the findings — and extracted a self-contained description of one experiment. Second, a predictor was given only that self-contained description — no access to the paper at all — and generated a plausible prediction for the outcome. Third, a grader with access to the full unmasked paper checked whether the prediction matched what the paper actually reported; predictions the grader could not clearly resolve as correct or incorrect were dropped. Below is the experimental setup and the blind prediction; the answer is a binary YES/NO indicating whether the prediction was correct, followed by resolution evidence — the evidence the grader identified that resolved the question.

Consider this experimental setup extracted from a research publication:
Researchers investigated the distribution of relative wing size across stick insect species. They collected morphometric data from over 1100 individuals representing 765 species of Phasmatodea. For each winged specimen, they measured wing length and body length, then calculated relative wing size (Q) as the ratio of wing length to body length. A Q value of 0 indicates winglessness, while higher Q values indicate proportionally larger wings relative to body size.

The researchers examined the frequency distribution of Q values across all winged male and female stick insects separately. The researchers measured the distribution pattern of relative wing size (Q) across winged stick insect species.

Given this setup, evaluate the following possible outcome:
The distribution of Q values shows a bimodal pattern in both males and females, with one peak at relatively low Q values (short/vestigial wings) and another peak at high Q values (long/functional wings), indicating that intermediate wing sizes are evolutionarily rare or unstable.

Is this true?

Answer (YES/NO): YES